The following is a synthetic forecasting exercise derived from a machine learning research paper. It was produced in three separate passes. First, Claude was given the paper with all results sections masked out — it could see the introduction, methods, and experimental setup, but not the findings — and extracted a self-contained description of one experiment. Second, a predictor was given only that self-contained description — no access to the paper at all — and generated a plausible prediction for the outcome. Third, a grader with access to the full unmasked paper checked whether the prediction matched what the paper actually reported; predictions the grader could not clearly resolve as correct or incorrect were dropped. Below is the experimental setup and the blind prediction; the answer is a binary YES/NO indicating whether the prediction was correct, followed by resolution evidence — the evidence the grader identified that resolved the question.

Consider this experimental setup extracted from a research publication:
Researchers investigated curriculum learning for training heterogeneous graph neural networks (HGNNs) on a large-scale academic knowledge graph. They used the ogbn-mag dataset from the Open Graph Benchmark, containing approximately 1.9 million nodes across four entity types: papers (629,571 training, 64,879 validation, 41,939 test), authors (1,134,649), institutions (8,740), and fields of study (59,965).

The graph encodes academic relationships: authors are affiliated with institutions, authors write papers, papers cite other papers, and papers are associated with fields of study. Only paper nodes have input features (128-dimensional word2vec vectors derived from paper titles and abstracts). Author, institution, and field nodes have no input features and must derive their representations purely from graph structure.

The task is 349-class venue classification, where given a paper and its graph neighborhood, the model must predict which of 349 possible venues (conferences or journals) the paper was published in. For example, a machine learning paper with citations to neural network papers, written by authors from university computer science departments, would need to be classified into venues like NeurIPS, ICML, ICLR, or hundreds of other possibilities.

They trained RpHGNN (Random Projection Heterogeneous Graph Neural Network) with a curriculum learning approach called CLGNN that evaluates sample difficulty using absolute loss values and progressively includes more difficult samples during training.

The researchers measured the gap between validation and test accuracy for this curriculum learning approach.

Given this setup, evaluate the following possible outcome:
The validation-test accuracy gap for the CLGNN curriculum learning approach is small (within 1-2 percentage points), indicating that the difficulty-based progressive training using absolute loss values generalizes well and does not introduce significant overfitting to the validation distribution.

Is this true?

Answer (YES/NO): YES